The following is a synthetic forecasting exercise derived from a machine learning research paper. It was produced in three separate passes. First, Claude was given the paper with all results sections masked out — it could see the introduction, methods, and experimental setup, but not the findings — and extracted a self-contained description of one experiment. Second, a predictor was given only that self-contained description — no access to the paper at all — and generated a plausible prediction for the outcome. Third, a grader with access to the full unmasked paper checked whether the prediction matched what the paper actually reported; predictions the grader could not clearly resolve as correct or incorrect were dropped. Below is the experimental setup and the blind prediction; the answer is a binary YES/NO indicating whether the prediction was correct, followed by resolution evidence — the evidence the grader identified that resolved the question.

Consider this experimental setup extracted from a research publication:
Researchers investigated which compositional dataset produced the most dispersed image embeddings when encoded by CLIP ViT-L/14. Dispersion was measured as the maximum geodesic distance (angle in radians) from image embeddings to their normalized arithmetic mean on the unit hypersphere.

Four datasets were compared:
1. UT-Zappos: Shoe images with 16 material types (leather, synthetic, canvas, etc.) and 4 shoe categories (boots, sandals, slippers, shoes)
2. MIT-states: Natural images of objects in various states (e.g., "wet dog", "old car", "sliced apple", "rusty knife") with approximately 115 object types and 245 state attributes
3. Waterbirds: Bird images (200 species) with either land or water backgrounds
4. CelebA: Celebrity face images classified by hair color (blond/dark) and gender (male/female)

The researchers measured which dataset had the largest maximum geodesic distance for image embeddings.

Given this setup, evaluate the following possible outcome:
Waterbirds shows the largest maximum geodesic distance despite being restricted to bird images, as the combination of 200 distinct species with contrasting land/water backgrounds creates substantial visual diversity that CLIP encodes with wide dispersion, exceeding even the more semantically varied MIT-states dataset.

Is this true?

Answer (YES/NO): NO